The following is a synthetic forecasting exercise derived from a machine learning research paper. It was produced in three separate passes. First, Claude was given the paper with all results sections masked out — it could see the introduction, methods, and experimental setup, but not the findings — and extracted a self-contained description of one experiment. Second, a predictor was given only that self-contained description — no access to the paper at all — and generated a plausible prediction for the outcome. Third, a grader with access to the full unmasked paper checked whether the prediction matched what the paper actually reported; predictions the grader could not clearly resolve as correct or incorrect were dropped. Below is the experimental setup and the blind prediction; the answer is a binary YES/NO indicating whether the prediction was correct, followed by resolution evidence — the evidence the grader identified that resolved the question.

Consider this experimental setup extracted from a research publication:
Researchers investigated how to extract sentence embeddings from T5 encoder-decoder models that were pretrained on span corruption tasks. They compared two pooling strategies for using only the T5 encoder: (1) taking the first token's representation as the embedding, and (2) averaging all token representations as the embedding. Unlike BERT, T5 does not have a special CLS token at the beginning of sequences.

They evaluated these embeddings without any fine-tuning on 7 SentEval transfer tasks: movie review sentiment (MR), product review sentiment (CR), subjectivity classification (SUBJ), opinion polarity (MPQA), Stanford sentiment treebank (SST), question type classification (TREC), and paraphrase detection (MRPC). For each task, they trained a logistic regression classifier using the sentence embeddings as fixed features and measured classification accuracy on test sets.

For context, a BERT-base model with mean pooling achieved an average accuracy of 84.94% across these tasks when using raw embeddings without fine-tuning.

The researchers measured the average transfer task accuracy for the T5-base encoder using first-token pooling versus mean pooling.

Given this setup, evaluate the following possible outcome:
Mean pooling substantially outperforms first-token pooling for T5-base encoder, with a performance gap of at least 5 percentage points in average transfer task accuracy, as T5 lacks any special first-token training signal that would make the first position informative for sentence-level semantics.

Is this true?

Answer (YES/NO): YES